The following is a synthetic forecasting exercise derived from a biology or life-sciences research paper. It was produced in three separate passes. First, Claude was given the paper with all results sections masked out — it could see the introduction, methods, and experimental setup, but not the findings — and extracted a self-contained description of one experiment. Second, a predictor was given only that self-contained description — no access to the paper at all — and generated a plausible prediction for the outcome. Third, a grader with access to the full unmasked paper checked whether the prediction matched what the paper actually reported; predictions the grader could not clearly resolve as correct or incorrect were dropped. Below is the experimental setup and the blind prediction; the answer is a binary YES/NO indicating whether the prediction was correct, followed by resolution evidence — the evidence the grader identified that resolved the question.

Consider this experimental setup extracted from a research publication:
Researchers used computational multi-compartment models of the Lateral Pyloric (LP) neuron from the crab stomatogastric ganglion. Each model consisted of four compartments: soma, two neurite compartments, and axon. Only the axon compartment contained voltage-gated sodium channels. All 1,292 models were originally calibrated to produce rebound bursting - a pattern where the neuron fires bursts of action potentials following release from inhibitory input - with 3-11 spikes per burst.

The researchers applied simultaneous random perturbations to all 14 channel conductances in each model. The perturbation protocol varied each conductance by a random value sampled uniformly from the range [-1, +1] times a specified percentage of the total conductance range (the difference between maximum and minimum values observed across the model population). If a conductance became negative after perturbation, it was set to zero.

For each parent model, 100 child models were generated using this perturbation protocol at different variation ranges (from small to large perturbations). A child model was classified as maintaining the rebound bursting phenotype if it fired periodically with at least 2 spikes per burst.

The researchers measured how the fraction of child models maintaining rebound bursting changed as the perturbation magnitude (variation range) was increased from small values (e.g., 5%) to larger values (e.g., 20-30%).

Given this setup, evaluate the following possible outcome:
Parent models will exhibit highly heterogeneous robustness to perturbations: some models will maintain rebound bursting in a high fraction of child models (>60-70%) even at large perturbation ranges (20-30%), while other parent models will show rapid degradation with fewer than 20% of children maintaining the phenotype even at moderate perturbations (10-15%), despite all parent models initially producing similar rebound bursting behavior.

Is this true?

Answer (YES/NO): NO